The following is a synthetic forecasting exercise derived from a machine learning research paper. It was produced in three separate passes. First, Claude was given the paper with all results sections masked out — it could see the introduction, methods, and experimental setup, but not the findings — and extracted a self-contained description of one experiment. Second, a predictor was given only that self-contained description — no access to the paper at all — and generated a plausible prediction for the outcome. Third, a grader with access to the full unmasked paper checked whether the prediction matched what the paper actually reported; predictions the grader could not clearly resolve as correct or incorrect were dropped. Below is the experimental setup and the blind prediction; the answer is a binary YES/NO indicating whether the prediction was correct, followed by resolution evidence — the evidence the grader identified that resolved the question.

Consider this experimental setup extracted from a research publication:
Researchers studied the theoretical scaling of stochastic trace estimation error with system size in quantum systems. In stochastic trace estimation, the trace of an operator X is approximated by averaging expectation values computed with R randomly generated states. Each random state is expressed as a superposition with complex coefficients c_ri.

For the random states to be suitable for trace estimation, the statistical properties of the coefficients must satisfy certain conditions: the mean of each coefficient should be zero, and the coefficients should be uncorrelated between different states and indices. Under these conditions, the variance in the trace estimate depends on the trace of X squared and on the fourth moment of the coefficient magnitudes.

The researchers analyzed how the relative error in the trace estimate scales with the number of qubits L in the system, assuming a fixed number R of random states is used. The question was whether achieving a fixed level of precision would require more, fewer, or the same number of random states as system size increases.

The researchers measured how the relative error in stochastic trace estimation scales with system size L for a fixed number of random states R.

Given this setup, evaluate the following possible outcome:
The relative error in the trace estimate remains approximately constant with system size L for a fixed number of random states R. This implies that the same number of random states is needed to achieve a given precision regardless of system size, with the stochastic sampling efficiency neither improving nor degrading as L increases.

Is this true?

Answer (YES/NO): NO